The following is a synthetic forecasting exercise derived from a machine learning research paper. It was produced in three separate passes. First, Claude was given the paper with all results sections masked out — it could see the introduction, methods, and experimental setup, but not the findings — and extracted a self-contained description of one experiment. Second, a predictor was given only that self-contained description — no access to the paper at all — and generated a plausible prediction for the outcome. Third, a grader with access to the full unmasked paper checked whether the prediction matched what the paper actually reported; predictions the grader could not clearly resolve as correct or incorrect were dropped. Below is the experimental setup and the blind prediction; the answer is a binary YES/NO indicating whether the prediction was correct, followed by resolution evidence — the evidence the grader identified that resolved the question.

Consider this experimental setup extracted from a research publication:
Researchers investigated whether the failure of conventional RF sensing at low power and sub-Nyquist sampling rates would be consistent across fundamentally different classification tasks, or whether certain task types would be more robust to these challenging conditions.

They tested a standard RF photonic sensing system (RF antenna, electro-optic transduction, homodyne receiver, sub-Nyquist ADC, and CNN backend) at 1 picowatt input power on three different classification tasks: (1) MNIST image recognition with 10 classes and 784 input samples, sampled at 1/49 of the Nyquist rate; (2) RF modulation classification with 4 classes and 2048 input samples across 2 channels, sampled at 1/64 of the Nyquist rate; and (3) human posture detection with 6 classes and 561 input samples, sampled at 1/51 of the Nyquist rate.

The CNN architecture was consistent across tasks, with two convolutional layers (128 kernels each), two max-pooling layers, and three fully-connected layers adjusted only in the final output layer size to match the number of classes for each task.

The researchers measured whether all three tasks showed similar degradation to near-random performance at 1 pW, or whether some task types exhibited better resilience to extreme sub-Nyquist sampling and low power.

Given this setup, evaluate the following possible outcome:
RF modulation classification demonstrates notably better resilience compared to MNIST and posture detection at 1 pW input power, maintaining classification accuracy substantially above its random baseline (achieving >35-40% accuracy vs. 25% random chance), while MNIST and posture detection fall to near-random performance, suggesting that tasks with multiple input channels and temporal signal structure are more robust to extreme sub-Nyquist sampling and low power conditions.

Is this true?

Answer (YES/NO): NO